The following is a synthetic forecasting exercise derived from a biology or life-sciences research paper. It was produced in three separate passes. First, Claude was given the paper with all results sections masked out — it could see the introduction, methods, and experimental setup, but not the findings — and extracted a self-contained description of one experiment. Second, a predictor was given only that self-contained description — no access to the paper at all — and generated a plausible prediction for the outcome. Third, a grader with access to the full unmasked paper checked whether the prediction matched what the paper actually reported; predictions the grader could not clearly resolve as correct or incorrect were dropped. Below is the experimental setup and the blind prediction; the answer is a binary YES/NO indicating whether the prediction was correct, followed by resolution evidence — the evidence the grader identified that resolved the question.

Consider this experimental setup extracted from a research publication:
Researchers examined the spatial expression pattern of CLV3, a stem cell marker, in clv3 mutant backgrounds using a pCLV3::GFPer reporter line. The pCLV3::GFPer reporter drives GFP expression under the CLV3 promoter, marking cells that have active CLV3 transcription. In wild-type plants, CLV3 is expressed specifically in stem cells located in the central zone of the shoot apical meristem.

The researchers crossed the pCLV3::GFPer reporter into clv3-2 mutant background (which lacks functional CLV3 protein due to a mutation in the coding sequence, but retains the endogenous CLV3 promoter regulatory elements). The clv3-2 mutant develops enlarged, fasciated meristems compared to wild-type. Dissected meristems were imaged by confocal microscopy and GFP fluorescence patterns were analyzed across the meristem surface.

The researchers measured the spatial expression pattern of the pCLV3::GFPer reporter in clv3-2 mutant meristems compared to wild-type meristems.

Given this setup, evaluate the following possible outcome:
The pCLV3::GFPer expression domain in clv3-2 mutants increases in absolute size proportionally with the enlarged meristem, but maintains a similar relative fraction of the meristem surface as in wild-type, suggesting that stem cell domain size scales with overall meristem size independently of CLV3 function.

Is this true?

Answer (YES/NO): NO